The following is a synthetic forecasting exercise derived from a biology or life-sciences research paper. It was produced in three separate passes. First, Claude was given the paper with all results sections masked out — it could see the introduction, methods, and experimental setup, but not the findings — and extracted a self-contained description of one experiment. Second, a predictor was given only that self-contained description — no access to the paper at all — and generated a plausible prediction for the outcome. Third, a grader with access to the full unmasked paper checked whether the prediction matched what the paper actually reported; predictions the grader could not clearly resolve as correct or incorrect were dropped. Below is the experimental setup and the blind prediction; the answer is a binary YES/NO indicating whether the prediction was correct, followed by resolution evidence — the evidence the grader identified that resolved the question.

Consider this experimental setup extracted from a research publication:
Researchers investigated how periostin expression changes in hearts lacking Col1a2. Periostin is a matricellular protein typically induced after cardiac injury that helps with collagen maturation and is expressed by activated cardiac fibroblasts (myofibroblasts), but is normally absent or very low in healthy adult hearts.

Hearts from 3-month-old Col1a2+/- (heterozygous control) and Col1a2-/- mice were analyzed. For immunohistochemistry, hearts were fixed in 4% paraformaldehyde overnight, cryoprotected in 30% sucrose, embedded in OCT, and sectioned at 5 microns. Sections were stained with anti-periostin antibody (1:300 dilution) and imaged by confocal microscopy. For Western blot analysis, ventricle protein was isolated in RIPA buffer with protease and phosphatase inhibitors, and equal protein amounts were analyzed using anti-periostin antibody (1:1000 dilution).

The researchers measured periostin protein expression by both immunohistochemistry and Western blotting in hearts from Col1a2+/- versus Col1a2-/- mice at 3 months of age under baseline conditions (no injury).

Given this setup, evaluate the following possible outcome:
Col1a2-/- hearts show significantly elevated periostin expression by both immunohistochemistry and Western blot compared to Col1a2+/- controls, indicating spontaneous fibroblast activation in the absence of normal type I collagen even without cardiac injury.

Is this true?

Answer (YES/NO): YES